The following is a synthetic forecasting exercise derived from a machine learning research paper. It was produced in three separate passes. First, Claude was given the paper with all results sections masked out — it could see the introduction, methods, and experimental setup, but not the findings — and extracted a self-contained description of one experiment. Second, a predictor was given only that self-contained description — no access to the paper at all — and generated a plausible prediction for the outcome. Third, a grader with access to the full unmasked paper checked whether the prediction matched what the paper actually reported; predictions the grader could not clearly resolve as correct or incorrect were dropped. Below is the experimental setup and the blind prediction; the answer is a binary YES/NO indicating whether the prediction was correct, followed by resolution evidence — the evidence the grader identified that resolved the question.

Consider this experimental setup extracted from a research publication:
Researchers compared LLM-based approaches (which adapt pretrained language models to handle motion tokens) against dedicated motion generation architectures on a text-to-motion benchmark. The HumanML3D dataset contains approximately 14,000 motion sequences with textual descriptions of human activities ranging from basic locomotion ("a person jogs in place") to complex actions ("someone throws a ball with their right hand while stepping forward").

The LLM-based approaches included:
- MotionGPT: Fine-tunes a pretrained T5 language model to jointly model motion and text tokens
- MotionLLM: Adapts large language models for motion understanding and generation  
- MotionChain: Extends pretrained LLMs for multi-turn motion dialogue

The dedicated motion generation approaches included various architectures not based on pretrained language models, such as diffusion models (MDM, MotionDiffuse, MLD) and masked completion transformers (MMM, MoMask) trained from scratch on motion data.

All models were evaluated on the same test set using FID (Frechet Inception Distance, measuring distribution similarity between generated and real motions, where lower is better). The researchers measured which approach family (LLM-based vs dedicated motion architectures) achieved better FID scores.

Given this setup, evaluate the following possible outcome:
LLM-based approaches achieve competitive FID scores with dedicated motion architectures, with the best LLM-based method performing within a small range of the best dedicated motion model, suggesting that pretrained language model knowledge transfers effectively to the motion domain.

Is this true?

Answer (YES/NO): NO